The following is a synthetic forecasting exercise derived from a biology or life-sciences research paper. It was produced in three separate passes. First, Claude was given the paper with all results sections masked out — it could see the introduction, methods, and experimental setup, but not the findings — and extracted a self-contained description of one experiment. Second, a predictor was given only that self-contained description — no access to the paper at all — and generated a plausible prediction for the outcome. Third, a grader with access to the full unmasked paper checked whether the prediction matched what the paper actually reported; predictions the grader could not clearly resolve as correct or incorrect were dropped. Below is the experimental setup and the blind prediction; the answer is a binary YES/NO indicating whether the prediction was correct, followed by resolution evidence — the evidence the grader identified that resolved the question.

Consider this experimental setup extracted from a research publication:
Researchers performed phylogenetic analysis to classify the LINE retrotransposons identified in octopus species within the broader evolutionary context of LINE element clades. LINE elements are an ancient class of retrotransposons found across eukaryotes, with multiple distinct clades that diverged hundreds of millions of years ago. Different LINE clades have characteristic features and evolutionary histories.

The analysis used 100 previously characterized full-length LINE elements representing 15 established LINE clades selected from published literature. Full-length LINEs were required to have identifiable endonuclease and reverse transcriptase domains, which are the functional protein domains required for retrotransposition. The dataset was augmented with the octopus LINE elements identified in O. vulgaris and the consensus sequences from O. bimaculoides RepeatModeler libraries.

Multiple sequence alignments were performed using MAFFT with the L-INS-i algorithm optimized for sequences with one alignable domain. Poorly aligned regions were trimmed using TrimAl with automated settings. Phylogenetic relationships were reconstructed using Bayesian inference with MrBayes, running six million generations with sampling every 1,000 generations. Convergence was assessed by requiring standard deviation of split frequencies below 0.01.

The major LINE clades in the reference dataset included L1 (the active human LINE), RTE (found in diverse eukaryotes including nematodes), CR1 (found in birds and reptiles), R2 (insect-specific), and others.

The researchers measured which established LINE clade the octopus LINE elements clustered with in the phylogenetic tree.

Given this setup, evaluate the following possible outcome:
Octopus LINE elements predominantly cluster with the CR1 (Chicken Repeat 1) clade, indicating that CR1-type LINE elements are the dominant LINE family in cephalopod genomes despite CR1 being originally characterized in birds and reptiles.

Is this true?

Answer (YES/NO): NO